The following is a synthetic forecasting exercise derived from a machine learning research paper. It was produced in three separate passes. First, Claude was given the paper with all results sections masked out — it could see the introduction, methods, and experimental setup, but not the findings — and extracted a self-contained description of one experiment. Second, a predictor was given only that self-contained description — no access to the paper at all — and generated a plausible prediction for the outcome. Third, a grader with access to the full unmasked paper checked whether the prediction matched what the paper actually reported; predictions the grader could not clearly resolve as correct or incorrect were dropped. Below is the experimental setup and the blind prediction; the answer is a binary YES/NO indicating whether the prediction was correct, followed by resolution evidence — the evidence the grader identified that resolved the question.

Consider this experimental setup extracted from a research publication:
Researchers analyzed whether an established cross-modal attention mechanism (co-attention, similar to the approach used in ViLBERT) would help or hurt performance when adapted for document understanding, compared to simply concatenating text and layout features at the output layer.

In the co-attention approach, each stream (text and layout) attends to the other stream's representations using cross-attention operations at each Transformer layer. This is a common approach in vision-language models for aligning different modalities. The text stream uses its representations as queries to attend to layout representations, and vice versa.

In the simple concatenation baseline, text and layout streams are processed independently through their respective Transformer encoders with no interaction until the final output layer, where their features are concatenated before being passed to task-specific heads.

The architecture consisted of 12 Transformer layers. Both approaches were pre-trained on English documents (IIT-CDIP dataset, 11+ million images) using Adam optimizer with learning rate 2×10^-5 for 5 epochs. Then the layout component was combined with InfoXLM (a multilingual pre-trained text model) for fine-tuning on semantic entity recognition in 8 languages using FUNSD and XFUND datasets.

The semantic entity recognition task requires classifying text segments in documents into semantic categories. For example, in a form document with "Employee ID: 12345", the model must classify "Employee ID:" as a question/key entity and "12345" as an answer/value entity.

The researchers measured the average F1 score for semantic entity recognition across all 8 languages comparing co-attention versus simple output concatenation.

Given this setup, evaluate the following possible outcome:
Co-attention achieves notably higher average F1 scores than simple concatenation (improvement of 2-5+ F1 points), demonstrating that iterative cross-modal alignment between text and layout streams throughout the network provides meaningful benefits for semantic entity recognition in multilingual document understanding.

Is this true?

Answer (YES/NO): NO